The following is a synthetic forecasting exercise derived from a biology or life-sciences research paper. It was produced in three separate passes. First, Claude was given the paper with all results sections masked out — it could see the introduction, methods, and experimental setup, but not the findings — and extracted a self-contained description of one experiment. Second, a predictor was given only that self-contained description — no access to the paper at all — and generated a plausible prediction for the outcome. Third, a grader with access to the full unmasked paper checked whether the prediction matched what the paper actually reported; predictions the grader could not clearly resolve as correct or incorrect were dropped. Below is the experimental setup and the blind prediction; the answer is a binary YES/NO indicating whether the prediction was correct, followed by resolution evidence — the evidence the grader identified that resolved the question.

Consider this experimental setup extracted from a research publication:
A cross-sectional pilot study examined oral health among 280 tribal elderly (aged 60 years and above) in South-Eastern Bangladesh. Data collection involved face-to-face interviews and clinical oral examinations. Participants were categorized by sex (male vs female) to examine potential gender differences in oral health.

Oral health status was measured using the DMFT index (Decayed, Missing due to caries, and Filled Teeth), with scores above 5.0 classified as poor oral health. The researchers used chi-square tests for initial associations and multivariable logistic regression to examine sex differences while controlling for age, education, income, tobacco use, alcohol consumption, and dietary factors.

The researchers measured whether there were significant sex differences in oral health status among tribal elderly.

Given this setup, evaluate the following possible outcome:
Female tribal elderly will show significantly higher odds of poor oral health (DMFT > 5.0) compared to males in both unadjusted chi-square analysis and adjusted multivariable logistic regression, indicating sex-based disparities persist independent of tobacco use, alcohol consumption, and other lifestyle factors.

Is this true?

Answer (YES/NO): NO